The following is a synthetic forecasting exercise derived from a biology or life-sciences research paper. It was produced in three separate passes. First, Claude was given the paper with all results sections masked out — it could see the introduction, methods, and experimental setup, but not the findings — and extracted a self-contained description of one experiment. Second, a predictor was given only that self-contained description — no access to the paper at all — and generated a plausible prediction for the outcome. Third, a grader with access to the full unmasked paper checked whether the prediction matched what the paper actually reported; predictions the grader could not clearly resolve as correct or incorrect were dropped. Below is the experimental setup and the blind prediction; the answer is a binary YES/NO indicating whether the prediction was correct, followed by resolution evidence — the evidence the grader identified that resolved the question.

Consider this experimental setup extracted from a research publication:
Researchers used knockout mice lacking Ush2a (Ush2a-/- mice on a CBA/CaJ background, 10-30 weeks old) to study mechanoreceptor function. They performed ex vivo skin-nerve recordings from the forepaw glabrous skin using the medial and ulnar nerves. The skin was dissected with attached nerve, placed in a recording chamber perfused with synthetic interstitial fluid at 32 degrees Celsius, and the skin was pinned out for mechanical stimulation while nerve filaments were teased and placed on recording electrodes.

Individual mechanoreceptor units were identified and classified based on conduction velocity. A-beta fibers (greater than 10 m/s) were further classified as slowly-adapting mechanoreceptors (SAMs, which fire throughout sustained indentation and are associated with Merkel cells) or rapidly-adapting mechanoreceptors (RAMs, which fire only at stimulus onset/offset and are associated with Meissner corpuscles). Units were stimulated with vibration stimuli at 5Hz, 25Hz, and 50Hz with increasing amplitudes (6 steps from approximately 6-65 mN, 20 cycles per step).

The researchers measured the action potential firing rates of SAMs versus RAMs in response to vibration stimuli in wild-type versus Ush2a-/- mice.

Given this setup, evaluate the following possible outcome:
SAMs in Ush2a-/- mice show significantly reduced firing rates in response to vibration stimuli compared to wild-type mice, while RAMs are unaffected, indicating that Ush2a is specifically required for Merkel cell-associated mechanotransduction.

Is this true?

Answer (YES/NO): NO